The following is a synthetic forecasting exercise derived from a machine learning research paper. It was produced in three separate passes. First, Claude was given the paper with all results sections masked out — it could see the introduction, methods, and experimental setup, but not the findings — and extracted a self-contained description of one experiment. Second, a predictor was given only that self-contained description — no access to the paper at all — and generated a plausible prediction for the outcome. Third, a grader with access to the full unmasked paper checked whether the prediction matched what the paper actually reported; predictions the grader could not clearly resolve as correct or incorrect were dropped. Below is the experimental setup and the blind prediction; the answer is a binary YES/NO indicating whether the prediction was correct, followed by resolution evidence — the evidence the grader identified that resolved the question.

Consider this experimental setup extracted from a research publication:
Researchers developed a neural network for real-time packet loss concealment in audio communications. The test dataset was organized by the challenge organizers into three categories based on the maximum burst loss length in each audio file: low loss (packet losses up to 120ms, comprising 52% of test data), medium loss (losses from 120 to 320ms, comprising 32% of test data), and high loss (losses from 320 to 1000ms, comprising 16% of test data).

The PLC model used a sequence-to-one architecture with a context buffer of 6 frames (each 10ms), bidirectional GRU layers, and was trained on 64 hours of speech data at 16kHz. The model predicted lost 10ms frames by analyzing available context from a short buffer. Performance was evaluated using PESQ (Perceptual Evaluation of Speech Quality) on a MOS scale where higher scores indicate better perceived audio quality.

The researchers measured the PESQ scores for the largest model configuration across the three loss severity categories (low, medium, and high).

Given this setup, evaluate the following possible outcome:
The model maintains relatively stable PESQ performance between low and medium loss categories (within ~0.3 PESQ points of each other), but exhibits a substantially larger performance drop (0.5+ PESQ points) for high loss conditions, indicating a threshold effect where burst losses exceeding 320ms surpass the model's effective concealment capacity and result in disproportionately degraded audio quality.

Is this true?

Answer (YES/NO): NO